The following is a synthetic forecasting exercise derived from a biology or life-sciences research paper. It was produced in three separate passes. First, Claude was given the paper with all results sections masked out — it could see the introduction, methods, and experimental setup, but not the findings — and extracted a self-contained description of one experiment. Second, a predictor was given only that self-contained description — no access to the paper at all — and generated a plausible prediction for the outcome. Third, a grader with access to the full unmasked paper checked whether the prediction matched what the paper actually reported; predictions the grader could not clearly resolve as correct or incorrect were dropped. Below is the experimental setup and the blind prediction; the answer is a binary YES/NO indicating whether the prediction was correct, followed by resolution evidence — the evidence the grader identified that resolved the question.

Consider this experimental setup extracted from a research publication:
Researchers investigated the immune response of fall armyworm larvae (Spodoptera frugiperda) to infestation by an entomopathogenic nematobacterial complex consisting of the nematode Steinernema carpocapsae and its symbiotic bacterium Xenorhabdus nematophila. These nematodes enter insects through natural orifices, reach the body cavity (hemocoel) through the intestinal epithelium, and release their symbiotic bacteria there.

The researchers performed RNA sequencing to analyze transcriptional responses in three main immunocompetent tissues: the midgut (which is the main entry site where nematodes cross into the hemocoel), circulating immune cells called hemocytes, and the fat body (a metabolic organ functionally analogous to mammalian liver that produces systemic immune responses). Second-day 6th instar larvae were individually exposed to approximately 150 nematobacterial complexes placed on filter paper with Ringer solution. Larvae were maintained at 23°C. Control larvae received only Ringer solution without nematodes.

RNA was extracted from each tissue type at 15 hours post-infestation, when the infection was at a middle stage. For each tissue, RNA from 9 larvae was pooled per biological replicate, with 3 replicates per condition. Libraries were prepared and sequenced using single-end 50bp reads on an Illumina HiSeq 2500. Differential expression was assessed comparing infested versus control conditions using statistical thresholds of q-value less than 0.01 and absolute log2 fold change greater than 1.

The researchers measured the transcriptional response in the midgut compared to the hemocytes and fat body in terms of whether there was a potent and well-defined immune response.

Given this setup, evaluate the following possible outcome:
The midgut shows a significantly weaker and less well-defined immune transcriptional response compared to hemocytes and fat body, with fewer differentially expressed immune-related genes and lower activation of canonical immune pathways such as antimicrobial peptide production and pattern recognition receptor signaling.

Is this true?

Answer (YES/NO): YES